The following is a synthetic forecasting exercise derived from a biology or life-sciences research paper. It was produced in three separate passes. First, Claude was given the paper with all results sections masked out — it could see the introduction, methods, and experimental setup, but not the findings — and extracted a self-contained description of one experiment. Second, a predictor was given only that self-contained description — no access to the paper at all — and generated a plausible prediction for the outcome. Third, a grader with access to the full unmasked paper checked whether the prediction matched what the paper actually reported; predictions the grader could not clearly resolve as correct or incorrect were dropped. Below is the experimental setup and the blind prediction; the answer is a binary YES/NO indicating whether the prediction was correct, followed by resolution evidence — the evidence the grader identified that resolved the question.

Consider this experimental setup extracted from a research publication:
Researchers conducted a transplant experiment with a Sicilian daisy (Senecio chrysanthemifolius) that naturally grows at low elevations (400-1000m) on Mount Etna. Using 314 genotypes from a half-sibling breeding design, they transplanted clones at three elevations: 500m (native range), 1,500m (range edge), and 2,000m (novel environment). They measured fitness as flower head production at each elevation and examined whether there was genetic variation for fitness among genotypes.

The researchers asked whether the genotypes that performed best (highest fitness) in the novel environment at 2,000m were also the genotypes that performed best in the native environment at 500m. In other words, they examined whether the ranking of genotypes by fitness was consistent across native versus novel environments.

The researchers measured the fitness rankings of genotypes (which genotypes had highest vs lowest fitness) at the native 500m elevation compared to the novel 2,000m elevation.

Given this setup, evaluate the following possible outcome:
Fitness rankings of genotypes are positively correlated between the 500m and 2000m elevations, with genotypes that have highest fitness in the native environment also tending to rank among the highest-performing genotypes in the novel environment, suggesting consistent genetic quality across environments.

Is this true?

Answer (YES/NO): NO